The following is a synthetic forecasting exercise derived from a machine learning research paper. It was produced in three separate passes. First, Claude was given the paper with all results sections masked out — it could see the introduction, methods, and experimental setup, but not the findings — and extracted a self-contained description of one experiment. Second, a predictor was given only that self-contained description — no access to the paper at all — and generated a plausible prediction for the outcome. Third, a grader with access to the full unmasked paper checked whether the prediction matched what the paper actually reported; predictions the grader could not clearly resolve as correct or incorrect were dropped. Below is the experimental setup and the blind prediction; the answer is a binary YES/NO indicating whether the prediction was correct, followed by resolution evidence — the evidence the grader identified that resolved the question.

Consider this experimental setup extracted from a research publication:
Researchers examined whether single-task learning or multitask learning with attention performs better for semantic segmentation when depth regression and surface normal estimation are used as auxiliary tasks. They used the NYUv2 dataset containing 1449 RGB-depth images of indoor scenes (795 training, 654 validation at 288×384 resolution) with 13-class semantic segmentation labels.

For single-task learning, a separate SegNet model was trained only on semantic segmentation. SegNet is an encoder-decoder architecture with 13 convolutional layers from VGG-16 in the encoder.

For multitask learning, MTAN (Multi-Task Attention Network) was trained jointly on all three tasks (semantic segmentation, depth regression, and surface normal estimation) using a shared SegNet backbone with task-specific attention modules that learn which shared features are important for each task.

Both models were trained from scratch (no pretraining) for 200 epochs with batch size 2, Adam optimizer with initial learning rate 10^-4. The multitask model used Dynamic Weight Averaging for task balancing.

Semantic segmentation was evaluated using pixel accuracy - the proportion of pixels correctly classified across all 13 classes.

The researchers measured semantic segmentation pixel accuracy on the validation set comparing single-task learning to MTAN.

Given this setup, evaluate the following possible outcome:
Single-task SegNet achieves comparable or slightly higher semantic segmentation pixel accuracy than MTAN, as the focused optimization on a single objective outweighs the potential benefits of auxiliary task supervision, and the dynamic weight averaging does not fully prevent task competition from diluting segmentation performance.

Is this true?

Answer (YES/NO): NO